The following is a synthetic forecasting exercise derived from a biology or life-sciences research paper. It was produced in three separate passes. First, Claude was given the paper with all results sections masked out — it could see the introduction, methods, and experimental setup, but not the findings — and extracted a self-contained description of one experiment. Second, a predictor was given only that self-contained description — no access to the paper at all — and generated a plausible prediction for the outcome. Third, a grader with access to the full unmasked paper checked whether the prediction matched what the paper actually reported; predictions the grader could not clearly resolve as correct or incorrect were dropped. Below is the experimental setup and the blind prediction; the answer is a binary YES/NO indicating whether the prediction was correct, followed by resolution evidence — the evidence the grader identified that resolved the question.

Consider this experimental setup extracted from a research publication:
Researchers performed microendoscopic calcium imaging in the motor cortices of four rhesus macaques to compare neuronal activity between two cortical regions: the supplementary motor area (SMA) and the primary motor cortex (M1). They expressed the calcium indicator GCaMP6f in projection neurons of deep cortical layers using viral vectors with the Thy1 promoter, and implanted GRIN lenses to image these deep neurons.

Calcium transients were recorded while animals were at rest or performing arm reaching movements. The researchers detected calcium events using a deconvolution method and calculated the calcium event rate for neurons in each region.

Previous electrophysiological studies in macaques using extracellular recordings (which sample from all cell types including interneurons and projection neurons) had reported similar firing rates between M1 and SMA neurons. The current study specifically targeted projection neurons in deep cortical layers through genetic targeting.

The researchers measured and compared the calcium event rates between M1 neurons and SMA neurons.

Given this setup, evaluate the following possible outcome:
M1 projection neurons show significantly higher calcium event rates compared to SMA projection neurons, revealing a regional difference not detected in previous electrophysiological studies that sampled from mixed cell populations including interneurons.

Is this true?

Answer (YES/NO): YES